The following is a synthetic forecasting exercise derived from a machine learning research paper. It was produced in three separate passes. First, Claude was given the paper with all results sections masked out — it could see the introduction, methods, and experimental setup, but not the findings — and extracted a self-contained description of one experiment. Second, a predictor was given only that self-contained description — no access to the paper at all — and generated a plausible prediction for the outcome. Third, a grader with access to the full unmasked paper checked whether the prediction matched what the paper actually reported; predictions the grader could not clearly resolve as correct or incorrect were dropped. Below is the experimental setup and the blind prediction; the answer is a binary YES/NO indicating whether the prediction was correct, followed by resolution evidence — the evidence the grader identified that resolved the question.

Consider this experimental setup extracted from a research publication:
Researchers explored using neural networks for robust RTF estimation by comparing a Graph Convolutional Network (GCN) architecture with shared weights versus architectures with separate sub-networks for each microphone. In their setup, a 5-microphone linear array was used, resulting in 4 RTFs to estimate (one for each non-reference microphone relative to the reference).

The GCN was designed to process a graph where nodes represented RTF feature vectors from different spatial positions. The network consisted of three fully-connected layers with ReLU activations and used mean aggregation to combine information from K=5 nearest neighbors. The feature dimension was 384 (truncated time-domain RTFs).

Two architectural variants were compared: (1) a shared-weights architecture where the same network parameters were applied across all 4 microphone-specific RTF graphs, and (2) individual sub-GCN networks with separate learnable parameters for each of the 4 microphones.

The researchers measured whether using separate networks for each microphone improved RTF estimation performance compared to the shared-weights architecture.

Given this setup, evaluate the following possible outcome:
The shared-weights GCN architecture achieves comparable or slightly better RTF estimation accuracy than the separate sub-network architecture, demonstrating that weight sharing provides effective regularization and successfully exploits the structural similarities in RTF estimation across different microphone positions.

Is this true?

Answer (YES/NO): YES